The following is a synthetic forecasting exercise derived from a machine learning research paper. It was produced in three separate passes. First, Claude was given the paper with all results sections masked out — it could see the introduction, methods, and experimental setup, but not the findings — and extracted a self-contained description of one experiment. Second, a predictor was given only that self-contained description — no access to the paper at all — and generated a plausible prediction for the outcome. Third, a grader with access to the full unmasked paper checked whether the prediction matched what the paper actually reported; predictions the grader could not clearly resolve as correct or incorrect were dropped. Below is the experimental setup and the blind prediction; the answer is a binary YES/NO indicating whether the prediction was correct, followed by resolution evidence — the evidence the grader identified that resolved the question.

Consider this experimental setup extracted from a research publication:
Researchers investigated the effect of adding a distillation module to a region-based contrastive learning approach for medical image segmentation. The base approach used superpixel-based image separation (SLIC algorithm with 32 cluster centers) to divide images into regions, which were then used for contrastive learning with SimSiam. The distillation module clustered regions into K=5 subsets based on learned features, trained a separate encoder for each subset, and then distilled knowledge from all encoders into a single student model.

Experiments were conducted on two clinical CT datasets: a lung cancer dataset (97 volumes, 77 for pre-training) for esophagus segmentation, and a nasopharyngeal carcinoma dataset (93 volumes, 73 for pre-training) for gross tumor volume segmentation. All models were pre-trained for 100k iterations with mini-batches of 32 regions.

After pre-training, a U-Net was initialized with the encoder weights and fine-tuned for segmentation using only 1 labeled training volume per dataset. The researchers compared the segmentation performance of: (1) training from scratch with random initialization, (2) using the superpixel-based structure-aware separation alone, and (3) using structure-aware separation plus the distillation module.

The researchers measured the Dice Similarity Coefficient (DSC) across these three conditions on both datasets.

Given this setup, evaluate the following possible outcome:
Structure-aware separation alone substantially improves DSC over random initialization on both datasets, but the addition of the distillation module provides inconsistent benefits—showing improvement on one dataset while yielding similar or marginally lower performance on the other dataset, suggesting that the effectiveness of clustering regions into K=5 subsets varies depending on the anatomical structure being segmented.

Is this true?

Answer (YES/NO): NO